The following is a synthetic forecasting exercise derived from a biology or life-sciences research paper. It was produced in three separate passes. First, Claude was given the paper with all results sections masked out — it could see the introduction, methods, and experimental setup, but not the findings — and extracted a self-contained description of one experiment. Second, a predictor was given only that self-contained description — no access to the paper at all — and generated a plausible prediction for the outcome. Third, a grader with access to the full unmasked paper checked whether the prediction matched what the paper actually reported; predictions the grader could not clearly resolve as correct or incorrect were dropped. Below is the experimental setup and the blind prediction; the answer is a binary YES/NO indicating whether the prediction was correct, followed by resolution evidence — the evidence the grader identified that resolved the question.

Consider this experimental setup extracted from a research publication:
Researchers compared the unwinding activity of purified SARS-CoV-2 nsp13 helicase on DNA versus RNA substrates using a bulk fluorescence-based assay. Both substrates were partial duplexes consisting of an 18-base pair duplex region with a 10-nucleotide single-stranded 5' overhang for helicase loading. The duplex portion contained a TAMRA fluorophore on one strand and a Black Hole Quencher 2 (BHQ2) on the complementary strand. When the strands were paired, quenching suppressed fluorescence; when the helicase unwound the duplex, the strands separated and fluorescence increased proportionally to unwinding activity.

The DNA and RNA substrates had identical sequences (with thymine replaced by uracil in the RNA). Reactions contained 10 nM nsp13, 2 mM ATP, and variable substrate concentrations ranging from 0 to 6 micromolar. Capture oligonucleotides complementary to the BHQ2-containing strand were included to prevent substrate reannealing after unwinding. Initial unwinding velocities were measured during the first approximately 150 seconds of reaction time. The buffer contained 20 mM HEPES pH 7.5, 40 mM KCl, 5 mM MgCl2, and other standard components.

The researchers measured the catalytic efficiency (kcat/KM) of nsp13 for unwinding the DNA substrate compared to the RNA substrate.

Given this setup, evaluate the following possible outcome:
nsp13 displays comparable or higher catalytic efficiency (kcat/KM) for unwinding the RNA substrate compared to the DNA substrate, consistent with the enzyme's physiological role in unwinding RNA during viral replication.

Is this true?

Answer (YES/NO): NO